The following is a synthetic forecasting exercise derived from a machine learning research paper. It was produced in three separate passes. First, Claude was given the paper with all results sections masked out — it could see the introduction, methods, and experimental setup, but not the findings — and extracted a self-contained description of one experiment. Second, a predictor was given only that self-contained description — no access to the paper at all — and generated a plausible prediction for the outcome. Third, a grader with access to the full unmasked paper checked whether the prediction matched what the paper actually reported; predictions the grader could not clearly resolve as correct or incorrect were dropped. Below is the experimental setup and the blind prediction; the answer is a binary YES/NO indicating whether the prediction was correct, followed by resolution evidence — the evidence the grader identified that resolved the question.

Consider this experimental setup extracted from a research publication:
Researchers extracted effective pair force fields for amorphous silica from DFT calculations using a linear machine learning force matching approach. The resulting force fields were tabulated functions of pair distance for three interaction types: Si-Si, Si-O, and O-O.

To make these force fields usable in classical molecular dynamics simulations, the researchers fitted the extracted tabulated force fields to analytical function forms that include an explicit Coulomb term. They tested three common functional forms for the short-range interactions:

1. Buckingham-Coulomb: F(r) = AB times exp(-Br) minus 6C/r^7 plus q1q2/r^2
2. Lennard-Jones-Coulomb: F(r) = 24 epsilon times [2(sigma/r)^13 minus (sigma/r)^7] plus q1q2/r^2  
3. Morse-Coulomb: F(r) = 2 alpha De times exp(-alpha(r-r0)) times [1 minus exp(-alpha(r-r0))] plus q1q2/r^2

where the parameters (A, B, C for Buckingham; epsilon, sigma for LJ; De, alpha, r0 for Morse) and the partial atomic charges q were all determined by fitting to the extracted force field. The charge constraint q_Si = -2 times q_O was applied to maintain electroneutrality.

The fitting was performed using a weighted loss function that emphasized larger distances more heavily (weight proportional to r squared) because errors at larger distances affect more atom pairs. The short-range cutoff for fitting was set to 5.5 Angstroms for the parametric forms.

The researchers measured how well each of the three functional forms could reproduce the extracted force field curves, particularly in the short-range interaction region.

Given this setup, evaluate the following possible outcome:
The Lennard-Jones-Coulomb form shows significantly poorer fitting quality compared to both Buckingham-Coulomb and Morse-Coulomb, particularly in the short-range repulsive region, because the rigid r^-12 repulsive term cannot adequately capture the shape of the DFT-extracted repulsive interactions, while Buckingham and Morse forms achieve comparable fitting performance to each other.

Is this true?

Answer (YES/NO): NO